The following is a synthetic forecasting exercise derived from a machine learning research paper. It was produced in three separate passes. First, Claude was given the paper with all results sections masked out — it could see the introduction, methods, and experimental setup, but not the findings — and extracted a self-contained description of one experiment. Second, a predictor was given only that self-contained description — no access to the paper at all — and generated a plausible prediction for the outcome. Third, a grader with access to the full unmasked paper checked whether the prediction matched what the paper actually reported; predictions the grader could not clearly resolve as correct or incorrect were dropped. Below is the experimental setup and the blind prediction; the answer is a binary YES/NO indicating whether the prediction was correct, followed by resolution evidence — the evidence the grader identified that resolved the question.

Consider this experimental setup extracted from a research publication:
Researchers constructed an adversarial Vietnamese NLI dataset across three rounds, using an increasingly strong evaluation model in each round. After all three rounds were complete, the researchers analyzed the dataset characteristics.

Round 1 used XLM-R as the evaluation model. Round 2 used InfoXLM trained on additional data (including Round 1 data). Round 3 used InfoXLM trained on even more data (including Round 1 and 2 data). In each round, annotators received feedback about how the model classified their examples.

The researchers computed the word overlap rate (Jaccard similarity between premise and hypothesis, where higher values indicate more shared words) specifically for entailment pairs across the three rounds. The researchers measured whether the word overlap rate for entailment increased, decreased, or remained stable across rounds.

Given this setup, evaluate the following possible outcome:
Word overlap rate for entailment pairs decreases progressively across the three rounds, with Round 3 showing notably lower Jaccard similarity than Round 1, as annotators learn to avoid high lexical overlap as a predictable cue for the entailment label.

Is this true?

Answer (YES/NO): YES